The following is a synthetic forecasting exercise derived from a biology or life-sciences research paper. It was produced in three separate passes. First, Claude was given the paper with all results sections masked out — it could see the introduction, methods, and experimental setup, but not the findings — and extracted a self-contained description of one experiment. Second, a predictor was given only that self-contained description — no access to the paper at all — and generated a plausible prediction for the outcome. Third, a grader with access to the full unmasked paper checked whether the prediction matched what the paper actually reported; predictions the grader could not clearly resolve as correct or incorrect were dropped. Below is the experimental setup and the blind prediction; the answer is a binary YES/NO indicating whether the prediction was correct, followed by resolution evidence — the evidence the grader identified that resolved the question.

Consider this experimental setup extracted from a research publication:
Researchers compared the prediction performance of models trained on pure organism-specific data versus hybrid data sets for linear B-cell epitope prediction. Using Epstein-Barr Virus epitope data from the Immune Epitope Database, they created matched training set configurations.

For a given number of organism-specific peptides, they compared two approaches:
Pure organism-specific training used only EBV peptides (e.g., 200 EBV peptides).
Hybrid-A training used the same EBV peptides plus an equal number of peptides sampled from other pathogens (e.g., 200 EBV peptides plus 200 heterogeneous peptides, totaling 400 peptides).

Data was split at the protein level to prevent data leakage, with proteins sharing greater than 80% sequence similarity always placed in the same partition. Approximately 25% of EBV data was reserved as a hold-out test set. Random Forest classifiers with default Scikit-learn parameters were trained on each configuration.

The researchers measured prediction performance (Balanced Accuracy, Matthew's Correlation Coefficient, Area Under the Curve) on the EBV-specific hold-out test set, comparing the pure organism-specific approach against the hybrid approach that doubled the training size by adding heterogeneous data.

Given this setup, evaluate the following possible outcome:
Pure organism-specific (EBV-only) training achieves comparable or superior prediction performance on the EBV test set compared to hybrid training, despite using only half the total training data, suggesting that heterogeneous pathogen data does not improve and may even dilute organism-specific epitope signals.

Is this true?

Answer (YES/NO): YES